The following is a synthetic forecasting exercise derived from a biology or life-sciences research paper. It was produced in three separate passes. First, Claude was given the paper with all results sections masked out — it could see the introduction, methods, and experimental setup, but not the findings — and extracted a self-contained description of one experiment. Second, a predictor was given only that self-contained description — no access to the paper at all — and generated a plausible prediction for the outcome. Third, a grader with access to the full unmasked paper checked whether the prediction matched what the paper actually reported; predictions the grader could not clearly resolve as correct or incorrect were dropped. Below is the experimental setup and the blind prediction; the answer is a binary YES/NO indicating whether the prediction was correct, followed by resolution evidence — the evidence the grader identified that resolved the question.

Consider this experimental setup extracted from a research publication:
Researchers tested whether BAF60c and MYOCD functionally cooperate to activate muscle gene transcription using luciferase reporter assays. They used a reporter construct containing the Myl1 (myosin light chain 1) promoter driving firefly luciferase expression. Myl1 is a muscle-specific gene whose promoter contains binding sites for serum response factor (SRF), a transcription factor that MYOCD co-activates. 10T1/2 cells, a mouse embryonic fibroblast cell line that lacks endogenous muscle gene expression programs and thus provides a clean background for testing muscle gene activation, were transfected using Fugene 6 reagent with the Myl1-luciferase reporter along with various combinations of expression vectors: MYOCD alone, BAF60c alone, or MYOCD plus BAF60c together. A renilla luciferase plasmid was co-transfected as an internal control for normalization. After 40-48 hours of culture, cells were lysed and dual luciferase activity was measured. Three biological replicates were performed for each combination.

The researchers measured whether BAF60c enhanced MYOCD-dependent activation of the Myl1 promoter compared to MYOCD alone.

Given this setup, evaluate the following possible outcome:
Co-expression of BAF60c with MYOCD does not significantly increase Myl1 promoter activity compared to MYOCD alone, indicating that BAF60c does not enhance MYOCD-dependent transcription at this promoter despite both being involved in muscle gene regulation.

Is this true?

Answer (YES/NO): NO